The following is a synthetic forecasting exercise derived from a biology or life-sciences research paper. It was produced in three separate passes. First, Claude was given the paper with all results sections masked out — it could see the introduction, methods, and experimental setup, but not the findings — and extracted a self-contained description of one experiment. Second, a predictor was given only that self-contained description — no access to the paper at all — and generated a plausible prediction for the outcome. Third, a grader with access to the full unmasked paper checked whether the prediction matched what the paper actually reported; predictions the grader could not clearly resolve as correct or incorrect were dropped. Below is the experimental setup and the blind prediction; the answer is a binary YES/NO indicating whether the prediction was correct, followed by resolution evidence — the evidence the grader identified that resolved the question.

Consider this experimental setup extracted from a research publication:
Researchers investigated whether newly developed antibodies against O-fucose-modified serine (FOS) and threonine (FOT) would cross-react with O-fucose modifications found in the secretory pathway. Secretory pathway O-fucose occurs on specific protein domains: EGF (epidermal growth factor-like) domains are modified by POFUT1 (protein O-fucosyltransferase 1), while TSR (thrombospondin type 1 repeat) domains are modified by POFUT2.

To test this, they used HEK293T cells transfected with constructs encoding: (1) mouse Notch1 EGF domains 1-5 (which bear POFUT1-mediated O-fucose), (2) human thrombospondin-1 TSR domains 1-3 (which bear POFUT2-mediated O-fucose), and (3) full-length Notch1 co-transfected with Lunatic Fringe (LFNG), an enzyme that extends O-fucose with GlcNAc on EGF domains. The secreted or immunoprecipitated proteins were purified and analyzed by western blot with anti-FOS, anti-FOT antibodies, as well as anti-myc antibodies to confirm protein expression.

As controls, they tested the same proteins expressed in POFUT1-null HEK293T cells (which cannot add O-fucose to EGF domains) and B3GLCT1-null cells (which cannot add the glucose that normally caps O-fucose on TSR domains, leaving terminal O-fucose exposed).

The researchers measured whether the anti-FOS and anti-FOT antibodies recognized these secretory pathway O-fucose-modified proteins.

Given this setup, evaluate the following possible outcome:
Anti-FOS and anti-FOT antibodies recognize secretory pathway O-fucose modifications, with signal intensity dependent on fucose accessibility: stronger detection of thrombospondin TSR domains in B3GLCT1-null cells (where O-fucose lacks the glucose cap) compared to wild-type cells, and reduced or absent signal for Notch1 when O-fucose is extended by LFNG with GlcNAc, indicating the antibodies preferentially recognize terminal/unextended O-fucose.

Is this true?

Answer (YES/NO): YES